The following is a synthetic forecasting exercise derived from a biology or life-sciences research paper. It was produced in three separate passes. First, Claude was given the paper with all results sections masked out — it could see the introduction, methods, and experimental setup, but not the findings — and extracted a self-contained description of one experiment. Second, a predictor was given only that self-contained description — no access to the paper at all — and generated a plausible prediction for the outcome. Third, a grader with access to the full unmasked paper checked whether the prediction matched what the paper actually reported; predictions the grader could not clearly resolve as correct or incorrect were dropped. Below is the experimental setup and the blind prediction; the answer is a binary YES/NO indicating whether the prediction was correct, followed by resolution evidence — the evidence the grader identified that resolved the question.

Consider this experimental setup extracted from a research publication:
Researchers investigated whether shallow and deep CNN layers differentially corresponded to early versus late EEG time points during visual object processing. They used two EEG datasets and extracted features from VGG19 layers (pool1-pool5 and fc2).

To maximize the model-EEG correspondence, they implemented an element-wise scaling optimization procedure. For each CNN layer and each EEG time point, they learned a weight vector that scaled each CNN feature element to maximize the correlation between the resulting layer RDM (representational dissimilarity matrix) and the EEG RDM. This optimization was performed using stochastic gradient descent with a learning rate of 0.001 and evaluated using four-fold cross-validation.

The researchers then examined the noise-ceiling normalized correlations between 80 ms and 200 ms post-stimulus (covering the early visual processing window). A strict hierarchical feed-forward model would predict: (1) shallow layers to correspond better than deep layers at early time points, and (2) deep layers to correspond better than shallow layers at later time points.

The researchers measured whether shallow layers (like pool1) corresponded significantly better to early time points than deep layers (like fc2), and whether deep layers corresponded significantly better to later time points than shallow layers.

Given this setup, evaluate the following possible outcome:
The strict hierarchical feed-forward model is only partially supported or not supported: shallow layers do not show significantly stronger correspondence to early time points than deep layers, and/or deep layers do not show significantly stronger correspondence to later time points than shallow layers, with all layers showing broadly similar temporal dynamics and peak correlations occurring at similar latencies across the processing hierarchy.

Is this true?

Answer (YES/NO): NO